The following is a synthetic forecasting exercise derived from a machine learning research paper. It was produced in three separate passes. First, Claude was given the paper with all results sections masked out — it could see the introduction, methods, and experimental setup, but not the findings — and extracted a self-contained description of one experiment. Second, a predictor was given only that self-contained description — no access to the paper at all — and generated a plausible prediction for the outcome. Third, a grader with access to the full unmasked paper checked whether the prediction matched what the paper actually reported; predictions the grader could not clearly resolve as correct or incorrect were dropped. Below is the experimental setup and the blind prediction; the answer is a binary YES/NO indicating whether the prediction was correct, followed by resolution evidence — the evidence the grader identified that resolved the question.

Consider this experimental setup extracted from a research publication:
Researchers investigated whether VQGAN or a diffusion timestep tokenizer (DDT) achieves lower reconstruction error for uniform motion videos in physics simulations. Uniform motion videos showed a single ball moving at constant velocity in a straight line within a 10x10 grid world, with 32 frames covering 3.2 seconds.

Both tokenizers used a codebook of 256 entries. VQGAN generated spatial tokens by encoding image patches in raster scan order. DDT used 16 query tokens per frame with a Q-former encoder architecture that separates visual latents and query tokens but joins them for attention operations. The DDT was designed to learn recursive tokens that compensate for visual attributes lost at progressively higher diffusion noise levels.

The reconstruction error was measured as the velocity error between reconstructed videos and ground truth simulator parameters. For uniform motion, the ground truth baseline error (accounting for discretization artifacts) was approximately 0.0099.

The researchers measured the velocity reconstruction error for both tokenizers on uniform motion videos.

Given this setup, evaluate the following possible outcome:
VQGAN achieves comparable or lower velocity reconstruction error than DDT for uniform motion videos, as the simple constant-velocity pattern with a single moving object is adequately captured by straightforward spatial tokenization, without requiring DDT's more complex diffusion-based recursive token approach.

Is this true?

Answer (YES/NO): YES